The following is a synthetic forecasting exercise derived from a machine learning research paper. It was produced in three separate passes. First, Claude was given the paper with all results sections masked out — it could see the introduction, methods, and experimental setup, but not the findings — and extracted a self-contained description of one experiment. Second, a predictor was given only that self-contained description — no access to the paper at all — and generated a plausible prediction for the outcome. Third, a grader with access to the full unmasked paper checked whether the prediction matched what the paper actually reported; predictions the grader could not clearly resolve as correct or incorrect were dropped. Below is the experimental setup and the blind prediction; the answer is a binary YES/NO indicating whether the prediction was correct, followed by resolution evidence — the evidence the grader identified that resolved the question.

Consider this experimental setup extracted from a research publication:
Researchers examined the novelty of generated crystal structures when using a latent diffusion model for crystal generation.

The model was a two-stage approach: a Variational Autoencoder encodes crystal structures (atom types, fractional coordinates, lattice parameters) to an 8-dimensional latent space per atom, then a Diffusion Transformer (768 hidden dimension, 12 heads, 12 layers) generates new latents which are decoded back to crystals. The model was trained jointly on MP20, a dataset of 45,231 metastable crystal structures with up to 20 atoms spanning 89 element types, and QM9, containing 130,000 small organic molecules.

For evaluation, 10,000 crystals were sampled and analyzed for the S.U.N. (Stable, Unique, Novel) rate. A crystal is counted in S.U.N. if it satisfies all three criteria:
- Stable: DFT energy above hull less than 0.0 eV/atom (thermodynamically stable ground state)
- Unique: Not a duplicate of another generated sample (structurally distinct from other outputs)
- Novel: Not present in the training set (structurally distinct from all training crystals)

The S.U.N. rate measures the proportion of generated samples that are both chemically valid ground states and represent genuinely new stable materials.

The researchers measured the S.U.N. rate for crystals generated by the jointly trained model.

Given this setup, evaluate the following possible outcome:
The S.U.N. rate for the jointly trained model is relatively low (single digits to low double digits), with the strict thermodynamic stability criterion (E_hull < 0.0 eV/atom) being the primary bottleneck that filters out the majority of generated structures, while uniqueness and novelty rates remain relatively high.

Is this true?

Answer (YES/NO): YES